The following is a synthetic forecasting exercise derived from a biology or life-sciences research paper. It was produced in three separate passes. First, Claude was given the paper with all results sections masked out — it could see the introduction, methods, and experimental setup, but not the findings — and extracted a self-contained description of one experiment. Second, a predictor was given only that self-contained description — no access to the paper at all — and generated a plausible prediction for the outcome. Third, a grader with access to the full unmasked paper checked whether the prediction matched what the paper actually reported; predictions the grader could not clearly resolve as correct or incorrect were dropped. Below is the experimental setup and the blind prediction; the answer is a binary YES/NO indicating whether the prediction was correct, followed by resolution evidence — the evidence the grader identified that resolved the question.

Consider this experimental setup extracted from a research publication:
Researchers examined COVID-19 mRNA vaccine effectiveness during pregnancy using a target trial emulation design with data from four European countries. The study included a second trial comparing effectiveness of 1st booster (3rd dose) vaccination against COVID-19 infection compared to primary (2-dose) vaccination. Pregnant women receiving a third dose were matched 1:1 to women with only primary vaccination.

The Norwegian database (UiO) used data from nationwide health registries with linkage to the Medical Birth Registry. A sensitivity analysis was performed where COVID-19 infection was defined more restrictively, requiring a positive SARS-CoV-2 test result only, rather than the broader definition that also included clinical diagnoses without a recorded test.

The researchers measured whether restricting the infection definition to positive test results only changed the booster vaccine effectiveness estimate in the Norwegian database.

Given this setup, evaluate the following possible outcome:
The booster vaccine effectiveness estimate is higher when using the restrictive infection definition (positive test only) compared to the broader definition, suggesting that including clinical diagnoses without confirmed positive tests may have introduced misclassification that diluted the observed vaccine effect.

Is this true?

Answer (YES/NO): YES